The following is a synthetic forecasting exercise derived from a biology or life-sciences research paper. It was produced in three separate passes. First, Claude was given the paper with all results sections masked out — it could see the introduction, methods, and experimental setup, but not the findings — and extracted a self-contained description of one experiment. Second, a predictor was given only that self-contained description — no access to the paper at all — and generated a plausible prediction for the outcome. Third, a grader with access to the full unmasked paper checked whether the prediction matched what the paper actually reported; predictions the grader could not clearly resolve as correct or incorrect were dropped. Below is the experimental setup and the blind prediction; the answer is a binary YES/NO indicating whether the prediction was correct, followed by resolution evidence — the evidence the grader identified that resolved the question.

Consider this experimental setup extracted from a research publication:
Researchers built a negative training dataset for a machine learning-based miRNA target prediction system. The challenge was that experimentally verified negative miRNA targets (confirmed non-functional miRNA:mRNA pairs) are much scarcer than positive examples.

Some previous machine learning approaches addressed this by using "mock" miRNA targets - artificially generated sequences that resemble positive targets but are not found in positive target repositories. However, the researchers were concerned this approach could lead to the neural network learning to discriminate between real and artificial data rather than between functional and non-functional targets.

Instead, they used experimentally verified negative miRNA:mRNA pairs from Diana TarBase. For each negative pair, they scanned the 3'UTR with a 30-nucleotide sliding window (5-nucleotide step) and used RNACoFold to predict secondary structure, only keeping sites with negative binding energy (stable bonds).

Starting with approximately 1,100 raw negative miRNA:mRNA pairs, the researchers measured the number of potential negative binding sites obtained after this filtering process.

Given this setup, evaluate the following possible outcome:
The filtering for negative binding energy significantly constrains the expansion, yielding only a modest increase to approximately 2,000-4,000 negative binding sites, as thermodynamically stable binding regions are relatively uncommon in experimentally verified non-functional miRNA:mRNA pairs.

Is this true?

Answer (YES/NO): NO